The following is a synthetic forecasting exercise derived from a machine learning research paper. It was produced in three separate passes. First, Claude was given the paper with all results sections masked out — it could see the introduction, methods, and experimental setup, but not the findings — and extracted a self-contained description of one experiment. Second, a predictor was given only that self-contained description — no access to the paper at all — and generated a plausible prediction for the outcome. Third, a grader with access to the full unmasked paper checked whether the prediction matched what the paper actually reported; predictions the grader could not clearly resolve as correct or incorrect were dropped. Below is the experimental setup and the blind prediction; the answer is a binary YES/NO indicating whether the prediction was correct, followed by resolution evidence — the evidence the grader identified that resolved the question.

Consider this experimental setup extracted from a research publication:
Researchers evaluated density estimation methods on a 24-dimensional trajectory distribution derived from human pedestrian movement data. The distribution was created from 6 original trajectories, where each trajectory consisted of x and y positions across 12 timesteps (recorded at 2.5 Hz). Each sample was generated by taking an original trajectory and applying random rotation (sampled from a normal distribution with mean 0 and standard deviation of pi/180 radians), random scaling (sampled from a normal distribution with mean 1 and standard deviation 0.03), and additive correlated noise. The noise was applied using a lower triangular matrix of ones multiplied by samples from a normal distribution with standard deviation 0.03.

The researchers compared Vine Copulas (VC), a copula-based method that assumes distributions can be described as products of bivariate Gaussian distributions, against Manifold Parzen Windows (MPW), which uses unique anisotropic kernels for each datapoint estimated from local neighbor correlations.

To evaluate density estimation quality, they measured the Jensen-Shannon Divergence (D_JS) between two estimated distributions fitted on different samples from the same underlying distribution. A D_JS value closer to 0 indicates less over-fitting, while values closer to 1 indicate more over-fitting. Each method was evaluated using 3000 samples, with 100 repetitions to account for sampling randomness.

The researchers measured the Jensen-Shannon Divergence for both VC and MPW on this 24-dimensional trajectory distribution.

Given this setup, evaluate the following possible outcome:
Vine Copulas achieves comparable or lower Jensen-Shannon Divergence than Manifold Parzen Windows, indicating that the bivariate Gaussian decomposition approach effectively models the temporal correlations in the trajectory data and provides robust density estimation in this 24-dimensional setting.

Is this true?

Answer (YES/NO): NO